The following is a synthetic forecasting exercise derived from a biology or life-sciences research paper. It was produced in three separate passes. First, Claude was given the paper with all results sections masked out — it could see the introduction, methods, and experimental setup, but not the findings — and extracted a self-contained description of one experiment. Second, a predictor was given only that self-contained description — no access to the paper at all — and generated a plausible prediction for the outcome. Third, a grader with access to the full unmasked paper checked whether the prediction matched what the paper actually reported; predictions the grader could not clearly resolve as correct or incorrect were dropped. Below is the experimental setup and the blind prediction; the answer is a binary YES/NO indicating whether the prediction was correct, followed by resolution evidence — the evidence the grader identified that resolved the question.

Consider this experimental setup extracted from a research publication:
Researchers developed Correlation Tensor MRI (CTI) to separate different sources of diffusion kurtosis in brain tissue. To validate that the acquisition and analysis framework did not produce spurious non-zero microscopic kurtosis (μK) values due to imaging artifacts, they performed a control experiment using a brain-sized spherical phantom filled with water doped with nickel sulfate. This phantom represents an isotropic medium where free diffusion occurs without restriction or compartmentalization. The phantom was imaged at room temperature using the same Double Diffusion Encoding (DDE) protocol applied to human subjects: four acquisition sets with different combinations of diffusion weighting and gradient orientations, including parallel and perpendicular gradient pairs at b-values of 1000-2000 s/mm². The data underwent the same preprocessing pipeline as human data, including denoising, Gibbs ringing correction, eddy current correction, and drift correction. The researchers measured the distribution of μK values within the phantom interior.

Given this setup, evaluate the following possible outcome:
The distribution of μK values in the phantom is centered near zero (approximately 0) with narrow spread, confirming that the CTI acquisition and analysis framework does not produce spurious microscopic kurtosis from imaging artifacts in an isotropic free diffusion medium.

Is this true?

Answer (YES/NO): YES